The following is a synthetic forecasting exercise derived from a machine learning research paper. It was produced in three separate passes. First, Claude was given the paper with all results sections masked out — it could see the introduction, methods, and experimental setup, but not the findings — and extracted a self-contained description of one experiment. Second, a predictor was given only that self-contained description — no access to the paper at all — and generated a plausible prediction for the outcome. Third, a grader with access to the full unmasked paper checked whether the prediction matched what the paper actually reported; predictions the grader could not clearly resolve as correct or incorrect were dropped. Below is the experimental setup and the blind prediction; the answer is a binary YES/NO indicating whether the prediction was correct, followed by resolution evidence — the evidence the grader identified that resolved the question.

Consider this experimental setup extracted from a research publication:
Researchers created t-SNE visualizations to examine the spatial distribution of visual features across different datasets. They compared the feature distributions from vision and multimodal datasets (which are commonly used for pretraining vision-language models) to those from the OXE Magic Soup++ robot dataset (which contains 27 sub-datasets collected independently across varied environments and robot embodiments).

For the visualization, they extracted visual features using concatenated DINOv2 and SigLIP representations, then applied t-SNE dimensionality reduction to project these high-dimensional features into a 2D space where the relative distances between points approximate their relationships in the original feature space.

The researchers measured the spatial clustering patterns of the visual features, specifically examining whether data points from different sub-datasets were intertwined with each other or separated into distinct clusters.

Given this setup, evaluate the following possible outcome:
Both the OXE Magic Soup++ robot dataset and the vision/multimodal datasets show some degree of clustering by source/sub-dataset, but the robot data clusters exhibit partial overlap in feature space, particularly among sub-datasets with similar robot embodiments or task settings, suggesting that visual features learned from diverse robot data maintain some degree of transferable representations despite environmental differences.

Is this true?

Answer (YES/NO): NO